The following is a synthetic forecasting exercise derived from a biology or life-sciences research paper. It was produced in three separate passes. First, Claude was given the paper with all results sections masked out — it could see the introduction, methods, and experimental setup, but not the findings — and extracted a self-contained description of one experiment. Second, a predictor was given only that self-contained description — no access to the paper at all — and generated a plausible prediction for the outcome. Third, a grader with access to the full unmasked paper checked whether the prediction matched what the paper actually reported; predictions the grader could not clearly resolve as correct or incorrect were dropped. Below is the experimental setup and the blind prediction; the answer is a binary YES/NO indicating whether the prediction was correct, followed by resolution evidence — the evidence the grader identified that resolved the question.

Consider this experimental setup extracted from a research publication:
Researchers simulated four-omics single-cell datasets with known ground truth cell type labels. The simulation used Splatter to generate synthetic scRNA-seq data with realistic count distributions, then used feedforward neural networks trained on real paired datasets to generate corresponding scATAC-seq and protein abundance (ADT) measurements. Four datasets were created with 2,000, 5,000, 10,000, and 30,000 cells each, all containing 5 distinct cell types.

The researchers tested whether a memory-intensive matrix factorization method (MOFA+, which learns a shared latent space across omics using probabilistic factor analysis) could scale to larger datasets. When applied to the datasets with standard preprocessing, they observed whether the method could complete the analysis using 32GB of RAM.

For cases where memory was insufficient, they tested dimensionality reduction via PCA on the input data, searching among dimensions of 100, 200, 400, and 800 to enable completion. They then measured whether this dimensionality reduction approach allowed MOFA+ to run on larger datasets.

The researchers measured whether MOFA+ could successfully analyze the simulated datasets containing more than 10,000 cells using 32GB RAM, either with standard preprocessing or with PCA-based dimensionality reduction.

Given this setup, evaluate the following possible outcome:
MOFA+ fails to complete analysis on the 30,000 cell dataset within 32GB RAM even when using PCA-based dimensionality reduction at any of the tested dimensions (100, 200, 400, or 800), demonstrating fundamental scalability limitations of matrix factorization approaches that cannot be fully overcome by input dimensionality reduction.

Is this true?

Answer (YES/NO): NO